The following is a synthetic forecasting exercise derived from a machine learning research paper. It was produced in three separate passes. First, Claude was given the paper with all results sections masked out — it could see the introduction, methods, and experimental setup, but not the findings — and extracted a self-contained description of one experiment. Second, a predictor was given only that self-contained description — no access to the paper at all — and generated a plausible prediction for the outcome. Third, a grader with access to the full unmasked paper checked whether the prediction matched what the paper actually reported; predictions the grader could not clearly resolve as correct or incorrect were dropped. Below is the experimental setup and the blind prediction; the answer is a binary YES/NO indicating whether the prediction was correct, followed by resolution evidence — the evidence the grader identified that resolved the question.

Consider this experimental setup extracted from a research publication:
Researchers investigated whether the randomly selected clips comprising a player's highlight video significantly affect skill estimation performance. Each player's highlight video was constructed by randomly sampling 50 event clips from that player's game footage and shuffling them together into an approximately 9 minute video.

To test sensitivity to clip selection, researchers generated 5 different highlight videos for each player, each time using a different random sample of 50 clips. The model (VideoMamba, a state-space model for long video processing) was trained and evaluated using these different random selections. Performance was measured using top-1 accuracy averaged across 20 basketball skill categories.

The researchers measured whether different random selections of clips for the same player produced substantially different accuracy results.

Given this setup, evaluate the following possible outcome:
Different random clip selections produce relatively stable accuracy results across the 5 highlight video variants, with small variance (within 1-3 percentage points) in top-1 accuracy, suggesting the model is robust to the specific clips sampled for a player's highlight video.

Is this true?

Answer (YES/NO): YES